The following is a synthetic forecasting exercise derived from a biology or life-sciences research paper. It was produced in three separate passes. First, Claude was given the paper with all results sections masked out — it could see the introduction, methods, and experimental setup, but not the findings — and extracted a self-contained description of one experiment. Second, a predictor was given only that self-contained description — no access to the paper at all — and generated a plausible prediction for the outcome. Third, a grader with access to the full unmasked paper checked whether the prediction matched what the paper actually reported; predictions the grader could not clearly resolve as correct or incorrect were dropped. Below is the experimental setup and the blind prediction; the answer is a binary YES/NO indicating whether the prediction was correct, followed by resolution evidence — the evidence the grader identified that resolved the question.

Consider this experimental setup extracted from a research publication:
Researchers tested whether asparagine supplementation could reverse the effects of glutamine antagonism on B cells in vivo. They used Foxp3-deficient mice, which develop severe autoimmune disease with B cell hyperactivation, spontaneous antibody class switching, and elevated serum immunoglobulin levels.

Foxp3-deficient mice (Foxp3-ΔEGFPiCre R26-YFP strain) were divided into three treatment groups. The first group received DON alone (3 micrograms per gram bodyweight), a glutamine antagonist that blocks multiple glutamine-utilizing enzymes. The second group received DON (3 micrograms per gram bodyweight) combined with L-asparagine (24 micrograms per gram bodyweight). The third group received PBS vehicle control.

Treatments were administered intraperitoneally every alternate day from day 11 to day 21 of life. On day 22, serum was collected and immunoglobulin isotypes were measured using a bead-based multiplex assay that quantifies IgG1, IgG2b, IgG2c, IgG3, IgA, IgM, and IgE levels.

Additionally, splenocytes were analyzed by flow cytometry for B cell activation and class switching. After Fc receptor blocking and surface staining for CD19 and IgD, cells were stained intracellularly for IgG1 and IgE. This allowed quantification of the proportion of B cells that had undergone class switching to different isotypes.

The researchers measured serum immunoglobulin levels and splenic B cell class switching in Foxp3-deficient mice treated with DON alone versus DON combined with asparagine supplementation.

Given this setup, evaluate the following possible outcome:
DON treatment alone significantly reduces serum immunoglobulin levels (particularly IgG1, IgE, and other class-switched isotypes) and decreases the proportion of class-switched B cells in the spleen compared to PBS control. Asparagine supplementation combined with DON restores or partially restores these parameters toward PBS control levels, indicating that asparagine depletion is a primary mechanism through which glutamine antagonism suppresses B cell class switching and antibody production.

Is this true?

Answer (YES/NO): YES